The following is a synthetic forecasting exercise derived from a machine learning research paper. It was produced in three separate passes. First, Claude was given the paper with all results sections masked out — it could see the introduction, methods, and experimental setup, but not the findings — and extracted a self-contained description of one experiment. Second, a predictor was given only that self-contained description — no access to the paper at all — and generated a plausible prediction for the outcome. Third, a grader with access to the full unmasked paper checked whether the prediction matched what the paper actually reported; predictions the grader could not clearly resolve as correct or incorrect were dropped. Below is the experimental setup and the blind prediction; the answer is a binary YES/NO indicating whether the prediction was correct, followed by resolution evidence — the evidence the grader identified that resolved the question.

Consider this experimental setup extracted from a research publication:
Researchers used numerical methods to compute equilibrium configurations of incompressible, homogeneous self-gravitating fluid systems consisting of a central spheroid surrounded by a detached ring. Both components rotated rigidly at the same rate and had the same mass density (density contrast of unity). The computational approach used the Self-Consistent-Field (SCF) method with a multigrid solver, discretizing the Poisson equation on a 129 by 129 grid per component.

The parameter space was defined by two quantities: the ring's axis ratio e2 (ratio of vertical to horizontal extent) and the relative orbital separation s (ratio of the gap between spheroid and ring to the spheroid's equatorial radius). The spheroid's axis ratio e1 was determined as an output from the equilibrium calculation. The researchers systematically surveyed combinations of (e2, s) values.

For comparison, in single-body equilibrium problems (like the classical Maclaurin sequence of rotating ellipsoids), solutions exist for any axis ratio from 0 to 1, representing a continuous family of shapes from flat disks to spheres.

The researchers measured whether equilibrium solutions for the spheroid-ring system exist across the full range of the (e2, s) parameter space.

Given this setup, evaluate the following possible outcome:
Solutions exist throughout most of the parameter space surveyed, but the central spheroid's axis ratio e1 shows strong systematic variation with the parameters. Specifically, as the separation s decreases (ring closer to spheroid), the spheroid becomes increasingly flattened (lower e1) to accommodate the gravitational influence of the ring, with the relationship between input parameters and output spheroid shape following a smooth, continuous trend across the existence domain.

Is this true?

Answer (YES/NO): NO